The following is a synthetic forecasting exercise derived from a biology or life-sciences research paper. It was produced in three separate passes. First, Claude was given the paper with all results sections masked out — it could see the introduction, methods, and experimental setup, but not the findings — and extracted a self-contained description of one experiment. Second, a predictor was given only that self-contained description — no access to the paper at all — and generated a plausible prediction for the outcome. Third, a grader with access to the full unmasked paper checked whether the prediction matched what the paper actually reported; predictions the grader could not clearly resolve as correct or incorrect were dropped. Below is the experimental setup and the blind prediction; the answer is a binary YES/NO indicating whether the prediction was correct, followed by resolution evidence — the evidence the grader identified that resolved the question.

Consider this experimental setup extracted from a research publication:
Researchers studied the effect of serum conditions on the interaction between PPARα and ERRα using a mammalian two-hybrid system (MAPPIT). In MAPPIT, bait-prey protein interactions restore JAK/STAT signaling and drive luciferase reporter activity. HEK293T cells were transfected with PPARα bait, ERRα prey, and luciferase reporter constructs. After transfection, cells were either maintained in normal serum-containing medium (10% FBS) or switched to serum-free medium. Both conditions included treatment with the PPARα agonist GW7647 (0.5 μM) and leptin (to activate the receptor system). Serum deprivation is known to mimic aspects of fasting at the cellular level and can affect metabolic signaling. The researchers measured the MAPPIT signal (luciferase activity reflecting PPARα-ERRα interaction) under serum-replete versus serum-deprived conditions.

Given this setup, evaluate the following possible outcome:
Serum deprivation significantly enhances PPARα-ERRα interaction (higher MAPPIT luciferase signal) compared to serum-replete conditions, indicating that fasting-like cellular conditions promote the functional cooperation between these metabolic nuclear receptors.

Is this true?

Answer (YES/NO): YES